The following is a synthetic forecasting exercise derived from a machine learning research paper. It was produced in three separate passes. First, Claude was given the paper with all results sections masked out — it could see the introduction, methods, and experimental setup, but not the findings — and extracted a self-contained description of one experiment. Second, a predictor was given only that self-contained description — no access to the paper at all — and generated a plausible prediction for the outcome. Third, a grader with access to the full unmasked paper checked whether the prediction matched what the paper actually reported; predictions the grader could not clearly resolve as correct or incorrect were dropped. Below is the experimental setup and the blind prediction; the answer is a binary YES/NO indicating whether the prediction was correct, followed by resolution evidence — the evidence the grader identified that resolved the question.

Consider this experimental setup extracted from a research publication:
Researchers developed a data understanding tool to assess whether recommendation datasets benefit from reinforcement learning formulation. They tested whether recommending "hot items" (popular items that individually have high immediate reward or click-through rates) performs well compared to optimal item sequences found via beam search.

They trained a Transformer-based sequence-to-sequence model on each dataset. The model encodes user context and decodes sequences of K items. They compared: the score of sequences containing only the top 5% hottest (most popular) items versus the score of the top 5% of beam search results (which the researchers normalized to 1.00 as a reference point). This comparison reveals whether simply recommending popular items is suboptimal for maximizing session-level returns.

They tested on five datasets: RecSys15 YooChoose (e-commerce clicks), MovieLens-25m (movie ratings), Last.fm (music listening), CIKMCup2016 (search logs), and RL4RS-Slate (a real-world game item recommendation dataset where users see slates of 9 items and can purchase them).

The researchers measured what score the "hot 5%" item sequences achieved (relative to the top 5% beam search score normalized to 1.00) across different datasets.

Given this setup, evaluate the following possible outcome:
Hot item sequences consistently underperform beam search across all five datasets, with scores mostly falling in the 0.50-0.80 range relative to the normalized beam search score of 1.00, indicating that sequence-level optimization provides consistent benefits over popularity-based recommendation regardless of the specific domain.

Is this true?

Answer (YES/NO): NO